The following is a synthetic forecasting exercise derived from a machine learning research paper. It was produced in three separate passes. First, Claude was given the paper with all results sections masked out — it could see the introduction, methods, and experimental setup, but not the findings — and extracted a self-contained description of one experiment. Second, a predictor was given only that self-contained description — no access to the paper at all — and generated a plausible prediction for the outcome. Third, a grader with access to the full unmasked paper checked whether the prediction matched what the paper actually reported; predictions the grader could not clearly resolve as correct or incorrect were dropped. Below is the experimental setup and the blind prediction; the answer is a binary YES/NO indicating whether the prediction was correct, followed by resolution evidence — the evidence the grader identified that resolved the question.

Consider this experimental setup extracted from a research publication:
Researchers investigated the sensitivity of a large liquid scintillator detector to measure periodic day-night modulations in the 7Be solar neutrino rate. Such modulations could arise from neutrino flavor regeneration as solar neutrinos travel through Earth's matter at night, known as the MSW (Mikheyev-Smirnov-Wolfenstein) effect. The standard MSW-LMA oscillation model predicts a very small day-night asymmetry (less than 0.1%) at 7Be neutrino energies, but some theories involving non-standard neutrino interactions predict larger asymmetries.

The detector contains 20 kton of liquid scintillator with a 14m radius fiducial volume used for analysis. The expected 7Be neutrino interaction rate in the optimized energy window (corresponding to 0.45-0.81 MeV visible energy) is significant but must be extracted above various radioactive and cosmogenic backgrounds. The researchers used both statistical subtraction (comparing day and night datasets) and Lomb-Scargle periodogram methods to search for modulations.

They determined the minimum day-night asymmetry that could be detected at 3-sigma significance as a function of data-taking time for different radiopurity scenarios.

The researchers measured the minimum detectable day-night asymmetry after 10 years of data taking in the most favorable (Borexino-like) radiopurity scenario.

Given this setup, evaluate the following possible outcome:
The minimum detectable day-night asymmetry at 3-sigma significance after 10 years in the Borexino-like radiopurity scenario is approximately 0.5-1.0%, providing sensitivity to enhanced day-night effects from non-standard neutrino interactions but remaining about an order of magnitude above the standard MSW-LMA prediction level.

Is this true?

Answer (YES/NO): NO